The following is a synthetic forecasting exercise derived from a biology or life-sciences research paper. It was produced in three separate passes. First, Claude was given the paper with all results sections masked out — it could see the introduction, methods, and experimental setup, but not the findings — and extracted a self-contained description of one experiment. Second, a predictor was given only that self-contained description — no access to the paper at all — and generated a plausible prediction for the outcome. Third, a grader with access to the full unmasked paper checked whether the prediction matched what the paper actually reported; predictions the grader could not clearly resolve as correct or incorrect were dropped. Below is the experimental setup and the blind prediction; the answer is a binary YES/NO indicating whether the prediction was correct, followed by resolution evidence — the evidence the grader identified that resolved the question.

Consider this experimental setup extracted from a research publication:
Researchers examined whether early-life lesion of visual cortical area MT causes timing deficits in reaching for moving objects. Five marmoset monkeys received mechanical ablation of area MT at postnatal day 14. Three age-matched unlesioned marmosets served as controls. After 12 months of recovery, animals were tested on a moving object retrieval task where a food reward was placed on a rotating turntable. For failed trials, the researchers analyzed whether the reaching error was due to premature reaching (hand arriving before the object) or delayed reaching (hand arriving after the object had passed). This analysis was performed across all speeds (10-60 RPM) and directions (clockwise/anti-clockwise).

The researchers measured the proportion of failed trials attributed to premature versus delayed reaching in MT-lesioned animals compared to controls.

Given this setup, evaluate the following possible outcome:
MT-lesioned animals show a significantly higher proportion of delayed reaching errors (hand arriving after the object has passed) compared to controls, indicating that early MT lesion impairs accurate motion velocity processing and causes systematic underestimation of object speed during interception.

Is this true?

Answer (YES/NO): NO